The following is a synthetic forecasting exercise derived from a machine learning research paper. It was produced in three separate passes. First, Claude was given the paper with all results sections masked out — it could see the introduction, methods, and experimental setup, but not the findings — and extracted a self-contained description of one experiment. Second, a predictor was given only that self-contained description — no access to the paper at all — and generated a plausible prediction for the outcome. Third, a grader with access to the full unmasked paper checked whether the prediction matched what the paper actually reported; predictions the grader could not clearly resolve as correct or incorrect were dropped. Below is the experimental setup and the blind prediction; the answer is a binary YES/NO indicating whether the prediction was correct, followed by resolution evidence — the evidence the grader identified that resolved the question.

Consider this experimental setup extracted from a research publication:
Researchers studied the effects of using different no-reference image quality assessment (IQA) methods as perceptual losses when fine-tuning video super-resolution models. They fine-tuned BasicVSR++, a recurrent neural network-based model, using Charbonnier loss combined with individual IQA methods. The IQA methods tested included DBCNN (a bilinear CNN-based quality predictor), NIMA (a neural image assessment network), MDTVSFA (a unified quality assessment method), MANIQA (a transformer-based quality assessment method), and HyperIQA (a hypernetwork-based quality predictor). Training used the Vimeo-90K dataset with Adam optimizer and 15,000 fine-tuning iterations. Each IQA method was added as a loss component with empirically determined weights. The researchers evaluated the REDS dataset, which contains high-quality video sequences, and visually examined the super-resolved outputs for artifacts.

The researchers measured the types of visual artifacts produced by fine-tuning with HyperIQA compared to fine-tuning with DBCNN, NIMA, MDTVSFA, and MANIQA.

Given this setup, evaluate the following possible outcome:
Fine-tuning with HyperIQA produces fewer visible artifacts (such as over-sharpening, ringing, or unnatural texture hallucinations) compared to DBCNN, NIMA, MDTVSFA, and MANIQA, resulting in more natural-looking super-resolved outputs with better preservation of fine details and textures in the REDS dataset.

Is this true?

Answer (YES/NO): NO